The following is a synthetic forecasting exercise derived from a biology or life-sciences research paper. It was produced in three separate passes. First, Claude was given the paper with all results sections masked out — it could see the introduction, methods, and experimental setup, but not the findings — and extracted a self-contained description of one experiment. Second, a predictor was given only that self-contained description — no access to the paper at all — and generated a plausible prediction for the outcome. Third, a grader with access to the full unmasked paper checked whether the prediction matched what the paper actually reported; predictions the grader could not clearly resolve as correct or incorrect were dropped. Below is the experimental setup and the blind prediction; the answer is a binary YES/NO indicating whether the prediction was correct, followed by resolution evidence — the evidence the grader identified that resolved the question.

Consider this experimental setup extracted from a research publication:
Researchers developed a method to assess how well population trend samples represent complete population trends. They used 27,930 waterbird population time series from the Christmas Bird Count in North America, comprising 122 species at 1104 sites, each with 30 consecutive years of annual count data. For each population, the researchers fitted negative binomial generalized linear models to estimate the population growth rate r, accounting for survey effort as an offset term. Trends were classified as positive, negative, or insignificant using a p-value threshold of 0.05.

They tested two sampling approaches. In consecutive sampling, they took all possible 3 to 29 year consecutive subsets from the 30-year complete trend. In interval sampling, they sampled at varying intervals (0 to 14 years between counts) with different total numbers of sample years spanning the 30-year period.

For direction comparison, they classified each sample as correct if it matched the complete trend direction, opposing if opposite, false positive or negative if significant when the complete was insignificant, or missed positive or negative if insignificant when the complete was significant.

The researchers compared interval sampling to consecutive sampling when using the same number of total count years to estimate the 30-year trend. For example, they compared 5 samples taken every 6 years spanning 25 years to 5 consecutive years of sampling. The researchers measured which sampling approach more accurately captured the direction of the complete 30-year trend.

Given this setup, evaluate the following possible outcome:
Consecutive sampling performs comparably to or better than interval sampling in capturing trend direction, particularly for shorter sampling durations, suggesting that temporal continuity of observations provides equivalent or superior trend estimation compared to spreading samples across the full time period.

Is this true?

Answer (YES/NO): NO